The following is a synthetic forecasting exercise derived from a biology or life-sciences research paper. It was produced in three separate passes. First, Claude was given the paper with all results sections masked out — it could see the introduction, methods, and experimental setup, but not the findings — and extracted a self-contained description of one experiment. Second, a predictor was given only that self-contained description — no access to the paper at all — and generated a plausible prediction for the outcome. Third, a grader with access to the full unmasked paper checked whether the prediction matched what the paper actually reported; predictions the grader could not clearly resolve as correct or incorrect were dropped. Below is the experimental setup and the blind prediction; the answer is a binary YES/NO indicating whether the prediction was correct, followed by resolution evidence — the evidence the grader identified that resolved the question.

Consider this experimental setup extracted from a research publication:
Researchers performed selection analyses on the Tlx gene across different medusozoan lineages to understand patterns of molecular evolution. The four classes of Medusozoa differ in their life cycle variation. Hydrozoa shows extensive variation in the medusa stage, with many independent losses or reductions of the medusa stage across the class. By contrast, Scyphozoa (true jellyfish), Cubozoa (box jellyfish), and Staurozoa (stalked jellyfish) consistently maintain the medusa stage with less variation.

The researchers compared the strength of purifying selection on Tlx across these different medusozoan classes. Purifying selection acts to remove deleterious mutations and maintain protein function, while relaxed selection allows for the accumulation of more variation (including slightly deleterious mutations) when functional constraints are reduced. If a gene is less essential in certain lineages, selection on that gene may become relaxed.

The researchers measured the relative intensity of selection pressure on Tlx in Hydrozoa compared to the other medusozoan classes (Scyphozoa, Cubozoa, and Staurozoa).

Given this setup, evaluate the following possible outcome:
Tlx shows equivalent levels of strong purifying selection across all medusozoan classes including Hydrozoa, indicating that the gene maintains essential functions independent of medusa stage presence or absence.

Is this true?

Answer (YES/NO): NO